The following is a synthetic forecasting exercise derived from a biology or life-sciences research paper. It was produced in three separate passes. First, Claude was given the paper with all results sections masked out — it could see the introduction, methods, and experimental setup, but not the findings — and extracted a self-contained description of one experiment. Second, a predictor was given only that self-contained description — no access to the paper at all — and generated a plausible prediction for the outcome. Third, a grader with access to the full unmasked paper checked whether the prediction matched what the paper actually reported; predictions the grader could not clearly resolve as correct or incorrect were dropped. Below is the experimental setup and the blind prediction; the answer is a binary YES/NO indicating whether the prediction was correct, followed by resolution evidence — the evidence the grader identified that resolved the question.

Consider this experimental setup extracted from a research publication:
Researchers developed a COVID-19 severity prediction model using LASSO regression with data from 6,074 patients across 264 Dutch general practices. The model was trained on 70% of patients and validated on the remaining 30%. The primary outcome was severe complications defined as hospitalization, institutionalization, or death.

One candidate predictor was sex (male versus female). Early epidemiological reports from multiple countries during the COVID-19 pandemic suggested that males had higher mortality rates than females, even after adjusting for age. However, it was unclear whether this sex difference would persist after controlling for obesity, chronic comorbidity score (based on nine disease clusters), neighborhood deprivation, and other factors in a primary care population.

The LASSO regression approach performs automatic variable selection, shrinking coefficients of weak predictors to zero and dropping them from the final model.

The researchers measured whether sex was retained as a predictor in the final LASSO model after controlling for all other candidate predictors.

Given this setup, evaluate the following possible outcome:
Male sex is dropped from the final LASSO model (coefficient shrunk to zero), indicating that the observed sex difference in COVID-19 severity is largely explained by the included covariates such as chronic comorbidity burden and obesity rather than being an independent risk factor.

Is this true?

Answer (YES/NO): NO